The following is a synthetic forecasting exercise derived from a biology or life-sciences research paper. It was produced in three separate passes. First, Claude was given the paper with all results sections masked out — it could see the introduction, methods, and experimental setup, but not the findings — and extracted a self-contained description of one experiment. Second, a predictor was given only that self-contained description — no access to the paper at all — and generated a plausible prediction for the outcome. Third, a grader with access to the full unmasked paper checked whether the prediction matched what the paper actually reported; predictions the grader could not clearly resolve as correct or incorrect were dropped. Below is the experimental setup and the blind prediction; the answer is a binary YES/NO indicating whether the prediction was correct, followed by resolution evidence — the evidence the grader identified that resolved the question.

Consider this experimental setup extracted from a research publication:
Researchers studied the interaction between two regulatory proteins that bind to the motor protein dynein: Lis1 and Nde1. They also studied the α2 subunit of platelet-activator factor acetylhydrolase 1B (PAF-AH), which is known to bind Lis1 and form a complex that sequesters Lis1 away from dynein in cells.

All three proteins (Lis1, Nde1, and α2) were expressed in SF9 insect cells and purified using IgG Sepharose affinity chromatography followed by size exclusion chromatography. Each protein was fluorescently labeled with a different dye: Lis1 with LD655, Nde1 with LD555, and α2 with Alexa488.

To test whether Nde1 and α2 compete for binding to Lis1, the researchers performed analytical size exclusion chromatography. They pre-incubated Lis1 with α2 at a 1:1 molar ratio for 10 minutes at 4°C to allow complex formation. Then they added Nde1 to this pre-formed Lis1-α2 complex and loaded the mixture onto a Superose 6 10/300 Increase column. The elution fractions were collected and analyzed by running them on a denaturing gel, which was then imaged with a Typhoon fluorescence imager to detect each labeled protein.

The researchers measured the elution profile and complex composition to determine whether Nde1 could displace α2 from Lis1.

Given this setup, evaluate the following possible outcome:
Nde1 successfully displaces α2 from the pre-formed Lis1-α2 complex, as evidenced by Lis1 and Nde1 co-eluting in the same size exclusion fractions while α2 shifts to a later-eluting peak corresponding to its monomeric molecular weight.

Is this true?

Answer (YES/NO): NO